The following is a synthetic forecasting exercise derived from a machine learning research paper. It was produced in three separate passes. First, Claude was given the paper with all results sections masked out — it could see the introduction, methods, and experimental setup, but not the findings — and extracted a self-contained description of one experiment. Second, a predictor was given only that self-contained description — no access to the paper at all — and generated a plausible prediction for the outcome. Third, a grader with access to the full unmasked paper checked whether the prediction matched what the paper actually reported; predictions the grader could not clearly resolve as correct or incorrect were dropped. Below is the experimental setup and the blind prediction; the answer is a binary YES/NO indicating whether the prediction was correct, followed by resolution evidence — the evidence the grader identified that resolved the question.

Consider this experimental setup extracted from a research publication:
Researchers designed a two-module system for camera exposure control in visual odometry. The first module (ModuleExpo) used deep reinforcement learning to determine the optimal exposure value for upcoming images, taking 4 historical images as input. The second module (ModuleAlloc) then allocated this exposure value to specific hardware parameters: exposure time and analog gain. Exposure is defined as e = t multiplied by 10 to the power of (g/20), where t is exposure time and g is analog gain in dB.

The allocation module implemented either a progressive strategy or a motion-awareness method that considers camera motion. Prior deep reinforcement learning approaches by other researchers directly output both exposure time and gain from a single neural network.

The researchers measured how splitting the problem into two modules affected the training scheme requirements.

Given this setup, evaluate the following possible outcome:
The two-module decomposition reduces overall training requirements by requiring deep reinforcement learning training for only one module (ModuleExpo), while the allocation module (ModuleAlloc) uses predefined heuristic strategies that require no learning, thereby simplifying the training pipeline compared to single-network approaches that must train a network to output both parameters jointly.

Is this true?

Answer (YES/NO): YES